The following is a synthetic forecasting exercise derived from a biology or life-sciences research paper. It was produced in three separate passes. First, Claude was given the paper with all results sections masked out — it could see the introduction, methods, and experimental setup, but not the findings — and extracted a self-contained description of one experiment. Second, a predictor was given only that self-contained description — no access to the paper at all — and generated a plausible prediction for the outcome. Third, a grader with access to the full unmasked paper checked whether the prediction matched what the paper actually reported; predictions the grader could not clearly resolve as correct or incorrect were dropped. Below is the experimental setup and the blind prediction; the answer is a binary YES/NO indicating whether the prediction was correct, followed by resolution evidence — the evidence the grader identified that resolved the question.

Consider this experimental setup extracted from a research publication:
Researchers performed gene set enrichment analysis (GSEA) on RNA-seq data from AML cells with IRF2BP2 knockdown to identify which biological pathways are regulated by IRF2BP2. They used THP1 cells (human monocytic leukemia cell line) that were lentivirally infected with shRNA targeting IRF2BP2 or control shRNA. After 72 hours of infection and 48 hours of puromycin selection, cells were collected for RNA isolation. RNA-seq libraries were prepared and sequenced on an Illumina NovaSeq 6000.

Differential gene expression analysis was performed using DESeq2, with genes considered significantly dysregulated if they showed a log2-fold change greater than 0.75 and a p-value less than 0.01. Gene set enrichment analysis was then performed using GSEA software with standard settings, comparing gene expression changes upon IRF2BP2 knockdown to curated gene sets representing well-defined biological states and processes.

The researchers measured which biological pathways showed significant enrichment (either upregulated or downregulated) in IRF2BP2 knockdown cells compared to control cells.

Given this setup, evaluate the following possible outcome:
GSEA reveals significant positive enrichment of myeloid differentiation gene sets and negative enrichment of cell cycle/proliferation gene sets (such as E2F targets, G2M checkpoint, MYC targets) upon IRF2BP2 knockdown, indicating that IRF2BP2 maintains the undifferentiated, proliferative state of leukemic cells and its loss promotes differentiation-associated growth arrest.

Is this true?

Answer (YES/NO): NO